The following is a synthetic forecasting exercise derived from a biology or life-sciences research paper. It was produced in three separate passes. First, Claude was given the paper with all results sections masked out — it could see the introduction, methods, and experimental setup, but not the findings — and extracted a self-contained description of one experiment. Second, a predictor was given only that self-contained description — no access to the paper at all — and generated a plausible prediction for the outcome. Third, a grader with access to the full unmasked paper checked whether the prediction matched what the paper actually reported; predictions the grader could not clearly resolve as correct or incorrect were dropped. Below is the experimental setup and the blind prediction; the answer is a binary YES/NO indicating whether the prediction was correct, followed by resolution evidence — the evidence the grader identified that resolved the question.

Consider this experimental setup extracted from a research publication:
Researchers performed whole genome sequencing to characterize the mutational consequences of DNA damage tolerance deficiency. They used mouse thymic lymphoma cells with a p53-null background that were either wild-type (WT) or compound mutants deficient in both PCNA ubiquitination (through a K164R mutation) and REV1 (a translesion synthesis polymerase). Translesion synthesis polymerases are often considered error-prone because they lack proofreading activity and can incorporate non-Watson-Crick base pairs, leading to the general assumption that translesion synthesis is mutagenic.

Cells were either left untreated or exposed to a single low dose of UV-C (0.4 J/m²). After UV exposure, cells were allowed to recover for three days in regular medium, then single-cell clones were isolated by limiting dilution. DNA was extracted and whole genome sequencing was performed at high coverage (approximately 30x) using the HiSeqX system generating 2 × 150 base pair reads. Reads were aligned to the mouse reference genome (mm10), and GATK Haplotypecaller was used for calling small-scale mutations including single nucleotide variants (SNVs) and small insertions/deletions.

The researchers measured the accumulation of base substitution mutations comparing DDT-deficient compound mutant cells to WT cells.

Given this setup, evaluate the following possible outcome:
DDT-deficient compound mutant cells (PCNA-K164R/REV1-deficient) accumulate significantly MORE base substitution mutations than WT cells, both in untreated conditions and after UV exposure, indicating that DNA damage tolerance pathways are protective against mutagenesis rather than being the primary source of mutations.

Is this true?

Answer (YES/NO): NO